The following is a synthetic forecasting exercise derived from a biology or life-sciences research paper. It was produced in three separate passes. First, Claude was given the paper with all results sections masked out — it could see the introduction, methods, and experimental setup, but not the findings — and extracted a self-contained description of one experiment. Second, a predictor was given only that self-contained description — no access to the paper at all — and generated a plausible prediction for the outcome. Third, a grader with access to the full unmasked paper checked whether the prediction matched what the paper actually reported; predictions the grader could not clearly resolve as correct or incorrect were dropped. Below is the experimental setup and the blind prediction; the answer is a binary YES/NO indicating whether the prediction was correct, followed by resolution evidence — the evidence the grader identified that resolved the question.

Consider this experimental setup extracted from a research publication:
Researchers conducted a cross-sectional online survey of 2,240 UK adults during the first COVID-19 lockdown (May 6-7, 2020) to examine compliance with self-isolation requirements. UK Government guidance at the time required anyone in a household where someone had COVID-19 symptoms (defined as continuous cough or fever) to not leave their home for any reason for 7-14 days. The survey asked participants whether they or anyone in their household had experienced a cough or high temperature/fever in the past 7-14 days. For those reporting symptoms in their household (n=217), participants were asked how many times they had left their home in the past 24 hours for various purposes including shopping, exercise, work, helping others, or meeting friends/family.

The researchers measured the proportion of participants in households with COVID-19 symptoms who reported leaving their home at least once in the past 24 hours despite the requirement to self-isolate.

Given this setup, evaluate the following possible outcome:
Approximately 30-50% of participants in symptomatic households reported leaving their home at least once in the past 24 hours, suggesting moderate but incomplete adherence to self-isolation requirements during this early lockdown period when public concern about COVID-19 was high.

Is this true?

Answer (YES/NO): NO